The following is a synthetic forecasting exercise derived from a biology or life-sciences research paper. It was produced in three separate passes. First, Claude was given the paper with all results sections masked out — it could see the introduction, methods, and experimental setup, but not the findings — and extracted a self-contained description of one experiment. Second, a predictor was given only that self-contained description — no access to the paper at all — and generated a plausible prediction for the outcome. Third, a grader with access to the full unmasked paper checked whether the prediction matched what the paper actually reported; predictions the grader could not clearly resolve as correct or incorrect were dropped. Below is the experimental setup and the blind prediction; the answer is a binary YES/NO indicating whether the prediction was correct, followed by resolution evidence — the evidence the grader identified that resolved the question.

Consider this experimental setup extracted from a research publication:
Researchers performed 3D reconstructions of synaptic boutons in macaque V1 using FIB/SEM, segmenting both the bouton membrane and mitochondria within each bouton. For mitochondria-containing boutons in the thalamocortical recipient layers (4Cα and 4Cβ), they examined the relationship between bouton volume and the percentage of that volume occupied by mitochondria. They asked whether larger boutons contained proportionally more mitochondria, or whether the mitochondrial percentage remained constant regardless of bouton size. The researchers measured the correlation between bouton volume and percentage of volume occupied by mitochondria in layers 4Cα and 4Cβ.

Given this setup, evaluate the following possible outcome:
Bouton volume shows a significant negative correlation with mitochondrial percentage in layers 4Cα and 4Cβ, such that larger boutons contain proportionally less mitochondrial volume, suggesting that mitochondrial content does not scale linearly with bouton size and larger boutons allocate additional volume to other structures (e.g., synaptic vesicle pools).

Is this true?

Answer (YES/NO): NO